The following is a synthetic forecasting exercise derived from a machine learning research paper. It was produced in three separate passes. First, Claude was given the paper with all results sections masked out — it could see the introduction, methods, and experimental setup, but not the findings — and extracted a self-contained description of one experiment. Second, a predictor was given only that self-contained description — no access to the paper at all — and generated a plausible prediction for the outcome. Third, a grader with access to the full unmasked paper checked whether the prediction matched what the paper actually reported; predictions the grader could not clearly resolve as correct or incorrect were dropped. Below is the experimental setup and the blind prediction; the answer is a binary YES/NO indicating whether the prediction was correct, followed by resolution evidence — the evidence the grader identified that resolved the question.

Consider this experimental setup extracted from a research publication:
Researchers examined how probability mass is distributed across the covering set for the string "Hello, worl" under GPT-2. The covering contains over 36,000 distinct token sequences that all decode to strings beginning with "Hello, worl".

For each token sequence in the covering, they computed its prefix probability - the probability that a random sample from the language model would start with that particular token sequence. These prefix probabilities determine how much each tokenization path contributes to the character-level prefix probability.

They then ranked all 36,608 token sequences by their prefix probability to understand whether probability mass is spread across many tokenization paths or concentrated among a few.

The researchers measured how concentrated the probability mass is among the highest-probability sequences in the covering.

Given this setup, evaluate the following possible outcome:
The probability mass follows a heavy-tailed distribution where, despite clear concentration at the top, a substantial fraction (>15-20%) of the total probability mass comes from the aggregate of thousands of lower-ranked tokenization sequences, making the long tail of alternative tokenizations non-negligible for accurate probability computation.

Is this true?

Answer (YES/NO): NO